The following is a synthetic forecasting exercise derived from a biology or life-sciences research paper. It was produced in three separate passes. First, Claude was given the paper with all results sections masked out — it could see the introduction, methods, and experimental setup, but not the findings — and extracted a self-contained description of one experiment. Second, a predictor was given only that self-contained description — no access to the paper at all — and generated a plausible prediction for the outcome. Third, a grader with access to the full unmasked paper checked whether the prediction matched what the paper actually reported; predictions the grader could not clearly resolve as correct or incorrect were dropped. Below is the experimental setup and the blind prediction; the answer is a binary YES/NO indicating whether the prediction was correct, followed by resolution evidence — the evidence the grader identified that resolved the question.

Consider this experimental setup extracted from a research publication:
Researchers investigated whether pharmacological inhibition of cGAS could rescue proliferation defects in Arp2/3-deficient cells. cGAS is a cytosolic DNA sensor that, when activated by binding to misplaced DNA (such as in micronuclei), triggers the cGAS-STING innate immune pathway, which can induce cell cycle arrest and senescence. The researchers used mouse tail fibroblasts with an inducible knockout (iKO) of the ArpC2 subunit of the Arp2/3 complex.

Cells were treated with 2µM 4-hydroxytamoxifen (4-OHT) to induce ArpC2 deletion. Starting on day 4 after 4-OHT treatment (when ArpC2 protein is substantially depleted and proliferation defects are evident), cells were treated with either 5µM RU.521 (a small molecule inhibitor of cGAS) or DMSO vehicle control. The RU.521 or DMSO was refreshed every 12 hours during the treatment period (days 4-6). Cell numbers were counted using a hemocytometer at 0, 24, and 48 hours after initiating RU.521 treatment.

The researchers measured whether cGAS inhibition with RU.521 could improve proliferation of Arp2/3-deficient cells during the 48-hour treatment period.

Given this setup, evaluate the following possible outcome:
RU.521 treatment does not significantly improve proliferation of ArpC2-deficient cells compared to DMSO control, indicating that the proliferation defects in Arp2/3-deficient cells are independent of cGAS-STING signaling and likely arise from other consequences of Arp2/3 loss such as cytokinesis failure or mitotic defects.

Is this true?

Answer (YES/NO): NO